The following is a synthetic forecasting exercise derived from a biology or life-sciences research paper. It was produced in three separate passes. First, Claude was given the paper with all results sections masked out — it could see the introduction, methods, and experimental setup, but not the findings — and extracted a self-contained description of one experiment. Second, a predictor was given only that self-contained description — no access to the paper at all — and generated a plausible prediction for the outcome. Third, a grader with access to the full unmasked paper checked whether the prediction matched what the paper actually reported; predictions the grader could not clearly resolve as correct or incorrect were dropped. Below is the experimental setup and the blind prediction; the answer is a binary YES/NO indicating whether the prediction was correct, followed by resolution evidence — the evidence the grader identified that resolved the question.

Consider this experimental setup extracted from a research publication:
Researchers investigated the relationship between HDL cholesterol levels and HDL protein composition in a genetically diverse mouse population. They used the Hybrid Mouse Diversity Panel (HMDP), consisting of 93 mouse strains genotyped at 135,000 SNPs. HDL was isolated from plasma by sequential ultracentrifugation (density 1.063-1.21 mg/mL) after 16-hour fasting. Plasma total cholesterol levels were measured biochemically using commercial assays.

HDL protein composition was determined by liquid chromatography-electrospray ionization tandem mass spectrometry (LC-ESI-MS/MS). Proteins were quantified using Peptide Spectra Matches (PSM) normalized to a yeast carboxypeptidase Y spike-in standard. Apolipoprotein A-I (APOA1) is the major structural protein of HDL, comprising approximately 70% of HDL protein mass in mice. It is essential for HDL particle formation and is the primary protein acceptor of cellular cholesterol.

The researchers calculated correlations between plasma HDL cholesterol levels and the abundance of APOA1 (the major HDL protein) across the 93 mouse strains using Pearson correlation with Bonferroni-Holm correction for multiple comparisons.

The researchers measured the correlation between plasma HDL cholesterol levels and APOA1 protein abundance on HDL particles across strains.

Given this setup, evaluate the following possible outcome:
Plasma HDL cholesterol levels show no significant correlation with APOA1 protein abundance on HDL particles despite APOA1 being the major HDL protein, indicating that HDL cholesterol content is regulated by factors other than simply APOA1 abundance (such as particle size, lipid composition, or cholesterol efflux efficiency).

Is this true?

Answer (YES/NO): YES